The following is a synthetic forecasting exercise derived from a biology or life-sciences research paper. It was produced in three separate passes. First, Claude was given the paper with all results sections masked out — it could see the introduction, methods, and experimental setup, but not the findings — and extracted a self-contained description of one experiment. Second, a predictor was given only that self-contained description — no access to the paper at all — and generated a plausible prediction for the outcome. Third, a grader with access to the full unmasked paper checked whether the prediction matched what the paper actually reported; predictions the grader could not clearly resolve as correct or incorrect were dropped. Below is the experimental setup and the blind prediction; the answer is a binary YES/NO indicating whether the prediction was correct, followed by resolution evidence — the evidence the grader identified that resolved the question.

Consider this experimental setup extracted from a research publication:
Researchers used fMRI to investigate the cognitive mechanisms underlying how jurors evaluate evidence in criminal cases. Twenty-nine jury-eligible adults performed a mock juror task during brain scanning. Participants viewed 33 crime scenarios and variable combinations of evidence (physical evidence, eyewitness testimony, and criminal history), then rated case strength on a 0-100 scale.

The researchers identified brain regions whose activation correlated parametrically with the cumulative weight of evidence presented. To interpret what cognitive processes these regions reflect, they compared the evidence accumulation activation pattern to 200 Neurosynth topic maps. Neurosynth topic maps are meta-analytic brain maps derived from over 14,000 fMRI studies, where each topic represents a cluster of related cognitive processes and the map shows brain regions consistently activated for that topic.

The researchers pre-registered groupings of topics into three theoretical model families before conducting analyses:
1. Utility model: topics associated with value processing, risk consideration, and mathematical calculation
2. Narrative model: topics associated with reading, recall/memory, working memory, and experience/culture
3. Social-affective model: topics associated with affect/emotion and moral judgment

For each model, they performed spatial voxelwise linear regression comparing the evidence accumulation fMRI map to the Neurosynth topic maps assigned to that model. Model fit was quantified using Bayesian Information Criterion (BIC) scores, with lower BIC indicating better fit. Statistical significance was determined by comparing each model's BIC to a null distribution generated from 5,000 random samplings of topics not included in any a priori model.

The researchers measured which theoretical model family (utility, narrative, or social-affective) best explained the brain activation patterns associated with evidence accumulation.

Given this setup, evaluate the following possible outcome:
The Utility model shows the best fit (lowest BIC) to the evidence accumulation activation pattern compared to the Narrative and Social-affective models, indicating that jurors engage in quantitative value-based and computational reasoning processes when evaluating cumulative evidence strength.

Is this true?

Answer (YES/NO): NO